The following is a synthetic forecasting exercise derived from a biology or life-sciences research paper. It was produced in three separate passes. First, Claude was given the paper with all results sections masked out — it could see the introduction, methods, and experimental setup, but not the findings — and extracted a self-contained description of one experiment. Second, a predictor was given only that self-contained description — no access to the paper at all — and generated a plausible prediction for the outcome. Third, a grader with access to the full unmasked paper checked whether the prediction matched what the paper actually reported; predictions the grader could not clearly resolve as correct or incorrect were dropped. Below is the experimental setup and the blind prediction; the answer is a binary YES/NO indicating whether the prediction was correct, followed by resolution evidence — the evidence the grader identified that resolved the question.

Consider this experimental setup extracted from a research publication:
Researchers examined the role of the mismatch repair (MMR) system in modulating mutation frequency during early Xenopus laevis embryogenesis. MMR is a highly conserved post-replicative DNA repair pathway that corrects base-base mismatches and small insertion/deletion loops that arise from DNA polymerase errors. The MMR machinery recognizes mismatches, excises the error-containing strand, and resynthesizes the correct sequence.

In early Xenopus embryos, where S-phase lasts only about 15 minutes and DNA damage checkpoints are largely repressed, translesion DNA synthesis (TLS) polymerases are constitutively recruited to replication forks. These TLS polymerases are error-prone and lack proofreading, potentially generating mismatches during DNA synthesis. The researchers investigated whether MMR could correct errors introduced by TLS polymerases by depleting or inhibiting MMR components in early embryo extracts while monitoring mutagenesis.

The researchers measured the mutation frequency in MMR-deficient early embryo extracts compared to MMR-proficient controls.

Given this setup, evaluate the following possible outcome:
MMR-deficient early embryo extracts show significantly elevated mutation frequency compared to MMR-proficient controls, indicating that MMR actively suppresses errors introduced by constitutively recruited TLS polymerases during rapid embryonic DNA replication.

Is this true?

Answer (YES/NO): YES